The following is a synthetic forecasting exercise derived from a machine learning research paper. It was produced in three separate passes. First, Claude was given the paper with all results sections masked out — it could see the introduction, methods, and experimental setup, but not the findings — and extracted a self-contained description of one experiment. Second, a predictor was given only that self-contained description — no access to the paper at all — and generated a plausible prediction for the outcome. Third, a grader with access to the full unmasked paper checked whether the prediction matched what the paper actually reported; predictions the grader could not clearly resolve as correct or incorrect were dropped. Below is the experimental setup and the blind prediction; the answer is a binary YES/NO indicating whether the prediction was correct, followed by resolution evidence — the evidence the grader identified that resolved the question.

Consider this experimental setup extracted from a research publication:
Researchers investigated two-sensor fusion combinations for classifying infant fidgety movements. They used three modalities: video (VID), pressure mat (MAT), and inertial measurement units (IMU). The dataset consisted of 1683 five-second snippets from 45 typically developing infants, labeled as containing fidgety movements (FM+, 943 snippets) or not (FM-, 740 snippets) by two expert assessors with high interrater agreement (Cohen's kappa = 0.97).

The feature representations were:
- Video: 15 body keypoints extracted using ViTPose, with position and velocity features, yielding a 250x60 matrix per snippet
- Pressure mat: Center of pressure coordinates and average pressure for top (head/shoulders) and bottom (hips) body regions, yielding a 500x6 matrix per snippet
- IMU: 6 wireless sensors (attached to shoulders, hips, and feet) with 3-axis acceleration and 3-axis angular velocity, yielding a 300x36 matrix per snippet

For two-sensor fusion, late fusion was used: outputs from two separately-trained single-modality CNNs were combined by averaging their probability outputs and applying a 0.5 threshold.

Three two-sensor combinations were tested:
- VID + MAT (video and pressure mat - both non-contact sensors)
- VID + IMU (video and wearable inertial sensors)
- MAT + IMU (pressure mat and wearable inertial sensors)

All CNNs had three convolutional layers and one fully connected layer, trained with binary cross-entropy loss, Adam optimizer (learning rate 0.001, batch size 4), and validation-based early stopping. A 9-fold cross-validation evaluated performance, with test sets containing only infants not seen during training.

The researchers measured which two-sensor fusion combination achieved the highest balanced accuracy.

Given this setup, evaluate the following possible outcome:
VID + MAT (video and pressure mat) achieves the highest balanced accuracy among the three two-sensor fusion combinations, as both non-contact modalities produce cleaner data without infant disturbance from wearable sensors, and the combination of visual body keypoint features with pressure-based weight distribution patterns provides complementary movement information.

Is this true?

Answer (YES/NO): NO